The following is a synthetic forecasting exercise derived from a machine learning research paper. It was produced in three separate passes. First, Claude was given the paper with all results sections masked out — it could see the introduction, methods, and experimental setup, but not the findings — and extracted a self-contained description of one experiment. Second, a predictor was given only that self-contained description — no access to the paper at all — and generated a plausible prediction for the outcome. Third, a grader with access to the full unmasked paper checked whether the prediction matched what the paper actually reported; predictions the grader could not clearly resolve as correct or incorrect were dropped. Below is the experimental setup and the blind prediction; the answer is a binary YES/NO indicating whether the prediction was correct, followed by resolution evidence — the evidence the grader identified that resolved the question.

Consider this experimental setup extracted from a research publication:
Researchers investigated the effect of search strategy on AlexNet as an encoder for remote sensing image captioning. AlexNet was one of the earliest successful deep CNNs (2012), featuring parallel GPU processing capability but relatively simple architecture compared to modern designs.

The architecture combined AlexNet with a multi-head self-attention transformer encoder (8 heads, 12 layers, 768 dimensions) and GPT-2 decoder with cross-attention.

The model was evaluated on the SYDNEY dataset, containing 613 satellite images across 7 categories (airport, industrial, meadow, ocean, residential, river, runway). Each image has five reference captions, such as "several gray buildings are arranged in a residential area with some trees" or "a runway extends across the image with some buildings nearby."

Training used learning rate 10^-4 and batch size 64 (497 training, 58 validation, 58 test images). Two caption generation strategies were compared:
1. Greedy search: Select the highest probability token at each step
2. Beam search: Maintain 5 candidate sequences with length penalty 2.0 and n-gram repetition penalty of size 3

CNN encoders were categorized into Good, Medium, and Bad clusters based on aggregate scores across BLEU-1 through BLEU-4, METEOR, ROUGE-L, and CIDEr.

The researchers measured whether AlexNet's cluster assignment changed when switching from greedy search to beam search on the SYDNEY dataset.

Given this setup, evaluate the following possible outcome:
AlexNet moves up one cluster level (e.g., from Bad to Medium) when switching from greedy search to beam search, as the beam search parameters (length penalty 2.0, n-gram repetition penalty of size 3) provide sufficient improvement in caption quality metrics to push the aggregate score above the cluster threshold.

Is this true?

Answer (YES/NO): NO